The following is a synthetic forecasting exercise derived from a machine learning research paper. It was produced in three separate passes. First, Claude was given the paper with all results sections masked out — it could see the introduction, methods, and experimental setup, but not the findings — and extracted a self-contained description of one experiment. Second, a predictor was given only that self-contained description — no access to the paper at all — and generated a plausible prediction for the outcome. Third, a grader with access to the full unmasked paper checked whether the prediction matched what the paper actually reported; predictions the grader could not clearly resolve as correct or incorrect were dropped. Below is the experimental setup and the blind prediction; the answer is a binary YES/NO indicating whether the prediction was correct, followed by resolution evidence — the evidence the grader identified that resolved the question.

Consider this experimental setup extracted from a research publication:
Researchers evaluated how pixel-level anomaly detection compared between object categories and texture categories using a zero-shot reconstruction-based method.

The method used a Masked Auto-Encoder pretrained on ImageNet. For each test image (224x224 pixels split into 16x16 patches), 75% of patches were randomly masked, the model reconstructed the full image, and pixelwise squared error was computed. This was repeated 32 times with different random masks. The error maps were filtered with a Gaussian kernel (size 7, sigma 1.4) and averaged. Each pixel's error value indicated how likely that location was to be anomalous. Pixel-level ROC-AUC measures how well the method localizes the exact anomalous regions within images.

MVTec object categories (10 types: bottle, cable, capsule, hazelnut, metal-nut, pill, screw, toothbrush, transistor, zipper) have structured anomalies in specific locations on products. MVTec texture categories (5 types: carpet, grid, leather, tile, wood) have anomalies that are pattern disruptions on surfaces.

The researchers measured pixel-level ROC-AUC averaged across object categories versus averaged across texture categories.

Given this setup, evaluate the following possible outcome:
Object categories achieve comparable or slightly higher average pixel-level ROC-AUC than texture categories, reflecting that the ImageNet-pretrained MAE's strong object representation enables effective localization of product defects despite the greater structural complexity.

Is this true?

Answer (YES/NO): NO